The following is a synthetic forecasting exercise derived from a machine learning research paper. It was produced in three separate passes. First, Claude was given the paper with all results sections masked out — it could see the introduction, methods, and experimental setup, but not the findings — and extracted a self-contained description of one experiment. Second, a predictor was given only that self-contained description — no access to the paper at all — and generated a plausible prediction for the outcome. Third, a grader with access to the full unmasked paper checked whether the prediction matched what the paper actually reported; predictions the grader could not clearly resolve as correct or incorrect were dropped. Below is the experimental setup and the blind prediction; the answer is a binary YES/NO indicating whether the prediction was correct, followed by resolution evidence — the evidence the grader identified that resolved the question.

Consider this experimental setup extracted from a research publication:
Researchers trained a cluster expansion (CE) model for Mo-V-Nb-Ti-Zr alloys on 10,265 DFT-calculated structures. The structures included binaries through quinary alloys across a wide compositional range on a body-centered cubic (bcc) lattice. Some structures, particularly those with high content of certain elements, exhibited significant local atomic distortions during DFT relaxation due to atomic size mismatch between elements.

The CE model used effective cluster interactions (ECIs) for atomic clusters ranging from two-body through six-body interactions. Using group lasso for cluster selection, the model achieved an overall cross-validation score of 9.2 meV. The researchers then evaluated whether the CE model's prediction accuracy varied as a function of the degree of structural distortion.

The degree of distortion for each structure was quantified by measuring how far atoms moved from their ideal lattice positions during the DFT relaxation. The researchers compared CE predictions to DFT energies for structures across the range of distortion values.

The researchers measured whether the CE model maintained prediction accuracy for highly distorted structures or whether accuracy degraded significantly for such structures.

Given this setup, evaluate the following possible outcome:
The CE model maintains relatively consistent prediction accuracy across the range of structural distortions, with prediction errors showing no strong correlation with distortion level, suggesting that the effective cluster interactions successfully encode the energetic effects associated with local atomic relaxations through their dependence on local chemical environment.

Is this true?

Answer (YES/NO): YES